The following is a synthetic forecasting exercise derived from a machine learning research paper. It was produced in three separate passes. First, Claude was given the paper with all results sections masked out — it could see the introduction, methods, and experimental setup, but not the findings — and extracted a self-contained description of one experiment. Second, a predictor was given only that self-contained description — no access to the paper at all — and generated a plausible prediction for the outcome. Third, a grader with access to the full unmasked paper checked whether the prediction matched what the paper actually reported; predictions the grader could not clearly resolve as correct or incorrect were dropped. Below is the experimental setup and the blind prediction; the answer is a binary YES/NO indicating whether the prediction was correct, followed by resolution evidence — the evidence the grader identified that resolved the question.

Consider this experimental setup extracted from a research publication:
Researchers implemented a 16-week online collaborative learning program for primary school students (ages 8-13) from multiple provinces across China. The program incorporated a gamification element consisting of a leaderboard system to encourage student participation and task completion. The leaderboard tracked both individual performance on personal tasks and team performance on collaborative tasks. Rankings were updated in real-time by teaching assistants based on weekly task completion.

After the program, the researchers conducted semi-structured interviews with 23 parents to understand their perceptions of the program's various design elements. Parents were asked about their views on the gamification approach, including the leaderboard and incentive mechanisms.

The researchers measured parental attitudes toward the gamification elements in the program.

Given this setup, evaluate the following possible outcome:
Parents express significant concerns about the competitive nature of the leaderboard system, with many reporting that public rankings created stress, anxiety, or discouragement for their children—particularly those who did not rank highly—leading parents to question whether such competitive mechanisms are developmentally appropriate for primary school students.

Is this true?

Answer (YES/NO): NO